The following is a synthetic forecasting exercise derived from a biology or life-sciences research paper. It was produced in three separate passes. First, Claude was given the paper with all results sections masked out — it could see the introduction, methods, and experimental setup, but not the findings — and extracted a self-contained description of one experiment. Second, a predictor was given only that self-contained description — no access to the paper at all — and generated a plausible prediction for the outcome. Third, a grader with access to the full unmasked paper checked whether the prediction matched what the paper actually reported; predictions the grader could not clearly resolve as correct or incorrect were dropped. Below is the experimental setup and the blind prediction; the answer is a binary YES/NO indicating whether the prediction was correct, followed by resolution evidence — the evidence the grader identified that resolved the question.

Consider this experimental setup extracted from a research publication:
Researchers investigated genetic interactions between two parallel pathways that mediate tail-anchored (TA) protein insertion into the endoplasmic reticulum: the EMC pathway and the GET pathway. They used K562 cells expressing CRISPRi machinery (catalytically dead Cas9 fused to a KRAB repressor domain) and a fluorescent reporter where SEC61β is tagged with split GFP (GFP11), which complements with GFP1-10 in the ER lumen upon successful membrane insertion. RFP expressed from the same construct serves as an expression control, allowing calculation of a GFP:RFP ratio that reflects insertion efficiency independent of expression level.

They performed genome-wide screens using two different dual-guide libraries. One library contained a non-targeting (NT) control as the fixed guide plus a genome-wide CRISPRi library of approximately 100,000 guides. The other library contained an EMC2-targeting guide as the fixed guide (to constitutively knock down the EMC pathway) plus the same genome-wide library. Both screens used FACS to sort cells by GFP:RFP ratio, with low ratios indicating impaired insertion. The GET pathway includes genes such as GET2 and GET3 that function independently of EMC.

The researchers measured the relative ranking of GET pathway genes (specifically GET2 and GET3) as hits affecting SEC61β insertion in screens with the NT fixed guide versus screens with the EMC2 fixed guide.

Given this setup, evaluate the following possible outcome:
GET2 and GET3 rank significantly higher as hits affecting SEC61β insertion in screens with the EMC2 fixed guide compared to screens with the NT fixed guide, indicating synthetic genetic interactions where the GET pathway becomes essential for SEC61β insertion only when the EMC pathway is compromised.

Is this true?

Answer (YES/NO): YES